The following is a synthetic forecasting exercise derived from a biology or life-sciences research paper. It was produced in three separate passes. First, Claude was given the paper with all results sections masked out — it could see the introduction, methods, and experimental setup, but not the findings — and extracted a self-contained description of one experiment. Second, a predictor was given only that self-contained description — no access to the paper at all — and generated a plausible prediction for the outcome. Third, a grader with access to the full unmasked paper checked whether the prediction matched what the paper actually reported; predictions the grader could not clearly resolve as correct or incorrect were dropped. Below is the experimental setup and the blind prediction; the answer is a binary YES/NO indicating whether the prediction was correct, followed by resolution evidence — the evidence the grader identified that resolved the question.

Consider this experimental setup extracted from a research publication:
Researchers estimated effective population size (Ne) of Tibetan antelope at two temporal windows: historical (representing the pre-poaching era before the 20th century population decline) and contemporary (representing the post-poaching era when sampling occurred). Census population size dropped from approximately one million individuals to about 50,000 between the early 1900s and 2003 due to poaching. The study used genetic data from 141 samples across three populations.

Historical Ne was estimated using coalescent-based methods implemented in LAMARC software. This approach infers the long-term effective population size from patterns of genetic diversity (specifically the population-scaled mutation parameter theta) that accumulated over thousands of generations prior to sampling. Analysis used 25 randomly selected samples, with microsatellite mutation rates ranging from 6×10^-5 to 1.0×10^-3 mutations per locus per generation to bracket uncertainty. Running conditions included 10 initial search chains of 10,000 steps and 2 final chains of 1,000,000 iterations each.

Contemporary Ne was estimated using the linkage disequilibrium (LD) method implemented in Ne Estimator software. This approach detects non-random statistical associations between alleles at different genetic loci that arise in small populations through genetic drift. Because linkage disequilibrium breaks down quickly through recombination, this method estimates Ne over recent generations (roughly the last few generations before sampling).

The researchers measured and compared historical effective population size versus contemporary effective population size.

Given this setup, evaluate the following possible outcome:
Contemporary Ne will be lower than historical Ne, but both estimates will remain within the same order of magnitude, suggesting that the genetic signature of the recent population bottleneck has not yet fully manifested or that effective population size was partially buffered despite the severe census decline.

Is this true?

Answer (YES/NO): NO